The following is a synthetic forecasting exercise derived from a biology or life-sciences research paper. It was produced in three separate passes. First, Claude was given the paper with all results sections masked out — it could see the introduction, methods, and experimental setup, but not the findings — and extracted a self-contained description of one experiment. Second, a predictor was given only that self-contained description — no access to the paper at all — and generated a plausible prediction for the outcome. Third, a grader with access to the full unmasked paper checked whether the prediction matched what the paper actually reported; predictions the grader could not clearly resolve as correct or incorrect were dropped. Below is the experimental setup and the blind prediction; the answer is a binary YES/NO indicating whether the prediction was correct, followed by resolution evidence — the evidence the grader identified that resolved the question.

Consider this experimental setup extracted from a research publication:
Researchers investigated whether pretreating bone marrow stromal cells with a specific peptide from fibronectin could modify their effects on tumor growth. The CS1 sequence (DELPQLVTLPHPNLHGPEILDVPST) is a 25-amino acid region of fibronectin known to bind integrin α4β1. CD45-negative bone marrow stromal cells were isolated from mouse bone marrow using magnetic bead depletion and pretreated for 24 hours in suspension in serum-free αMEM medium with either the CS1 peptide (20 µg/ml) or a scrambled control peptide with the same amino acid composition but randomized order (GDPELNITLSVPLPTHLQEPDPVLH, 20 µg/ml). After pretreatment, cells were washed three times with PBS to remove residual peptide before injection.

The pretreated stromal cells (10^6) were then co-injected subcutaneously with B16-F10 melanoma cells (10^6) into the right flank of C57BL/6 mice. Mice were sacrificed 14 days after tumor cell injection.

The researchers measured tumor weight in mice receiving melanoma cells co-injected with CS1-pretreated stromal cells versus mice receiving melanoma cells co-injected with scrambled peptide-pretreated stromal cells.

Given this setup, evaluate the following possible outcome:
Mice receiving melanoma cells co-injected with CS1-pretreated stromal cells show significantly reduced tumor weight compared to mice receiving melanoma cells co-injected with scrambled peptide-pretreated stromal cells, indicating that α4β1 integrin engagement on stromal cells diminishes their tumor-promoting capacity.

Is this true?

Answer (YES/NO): NO